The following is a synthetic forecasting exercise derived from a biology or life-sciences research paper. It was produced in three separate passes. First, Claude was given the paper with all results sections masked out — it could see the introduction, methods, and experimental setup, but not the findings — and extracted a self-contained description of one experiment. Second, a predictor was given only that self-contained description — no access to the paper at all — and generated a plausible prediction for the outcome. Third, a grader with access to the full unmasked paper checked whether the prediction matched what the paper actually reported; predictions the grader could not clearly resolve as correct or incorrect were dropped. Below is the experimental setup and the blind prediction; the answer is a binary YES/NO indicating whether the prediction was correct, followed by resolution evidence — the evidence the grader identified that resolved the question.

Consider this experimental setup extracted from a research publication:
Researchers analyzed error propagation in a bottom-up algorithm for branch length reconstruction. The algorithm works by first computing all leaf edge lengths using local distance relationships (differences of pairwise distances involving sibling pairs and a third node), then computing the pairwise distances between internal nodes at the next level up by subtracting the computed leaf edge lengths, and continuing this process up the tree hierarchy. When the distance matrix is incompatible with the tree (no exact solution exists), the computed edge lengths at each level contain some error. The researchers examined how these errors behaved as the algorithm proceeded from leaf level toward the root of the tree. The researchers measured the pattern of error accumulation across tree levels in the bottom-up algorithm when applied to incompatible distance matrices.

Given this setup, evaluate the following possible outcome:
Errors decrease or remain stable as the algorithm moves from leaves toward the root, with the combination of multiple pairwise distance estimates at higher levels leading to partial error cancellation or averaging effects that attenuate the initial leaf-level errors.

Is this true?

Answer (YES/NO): NO